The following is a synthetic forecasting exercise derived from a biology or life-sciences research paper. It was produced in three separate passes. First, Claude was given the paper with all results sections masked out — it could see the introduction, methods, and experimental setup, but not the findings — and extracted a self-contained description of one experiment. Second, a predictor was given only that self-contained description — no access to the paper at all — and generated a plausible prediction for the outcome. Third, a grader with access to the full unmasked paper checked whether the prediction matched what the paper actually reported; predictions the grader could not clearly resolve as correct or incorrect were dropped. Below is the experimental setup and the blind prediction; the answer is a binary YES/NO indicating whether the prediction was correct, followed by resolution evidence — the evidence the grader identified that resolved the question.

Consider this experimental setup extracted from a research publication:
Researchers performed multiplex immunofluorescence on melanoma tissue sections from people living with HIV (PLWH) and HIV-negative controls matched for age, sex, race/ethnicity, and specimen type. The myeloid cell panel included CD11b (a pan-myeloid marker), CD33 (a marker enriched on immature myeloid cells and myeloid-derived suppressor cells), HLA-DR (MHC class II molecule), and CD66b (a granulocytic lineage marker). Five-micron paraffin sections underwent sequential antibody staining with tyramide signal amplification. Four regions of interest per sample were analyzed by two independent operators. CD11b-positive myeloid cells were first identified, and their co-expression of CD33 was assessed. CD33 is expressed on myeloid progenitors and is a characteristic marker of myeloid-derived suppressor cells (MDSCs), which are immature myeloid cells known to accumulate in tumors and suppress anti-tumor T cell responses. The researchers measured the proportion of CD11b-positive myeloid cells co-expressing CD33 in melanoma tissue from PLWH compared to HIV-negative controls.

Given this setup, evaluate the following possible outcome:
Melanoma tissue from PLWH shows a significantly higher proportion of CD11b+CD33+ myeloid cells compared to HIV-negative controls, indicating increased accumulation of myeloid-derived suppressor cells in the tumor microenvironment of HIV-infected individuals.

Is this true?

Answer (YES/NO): YES